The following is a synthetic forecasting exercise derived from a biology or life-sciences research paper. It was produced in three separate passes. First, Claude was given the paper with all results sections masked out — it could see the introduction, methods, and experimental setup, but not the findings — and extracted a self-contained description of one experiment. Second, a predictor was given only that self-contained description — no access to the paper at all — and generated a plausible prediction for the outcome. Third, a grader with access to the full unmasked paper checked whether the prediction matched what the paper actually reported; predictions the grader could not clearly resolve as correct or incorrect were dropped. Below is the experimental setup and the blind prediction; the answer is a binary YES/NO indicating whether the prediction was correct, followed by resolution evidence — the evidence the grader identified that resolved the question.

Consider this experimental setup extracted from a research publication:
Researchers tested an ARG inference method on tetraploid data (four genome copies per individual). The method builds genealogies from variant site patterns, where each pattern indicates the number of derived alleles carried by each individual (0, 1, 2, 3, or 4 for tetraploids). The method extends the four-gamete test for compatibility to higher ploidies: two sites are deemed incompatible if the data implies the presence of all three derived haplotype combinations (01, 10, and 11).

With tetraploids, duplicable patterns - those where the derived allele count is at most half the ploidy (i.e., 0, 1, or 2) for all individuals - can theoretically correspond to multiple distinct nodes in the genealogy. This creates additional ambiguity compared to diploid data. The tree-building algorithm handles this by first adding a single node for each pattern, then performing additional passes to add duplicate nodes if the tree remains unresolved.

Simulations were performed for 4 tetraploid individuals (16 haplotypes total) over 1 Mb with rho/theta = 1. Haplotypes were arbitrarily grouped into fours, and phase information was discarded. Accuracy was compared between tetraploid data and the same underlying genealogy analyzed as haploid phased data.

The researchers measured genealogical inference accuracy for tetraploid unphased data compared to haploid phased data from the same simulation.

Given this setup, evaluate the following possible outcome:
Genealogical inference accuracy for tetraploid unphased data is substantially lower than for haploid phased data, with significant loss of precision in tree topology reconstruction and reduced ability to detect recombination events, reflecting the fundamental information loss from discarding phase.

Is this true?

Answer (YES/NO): NO